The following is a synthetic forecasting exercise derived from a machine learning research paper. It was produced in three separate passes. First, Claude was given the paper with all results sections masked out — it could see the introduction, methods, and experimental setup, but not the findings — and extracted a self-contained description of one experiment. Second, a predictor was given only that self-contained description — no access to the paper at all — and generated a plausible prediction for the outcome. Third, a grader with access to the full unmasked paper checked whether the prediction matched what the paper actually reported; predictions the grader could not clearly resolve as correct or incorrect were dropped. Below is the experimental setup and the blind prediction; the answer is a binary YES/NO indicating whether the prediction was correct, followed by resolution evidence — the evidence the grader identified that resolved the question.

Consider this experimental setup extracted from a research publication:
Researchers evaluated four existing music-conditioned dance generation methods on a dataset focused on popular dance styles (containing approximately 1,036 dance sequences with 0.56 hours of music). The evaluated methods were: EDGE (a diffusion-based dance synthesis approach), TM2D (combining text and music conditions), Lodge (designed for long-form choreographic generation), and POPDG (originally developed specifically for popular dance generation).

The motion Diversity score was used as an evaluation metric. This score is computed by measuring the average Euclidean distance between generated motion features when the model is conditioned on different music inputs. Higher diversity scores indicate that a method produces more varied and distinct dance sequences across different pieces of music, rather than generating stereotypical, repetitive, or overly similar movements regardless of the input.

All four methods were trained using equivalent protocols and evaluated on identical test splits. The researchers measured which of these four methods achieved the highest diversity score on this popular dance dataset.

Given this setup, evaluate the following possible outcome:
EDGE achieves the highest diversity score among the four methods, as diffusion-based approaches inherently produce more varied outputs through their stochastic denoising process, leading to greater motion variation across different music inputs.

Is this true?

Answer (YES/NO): NO